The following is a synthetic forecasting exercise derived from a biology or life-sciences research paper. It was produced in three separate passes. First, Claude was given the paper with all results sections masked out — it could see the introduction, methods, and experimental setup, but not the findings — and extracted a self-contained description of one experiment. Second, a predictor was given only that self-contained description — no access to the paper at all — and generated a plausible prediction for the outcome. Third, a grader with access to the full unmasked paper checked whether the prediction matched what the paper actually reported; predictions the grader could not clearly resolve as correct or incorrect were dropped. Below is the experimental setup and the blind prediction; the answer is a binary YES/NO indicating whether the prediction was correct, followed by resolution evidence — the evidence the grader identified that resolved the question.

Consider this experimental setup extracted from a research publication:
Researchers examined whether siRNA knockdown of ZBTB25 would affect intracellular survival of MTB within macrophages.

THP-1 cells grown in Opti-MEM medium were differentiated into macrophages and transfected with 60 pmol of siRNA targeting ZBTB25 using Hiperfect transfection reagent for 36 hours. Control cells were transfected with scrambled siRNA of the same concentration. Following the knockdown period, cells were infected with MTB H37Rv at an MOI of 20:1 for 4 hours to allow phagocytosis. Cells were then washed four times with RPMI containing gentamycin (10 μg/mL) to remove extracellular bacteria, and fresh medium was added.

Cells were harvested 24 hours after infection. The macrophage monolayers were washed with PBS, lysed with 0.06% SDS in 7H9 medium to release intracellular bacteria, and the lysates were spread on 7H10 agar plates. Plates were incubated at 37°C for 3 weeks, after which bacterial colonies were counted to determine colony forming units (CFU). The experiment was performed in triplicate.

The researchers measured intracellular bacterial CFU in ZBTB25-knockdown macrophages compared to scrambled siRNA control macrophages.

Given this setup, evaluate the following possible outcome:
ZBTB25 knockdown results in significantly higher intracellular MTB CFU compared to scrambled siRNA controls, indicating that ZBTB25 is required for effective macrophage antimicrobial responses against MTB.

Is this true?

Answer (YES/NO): NO